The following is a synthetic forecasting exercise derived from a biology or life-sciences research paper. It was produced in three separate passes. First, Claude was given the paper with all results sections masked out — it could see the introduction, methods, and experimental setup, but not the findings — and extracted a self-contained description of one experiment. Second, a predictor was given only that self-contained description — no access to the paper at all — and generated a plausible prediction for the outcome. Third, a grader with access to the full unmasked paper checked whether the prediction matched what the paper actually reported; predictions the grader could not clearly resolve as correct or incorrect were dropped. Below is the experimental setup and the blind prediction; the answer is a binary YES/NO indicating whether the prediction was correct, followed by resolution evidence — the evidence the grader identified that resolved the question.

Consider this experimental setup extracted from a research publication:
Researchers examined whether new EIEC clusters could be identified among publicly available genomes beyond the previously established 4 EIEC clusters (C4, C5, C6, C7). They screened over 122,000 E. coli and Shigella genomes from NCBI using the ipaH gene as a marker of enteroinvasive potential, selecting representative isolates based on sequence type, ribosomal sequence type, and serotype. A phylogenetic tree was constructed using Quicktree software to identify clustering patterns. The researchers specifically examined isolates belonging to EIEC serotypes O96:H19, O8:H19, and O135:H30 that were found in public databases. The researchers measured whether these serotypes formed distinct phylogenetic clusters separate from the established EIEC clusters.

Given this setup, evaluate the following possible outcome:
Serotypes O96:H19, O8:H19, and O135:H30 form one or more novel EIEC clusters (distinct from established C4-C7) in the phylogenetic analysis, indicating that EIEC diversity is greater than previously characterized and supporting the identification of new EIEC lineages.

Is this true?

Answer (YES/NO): YES